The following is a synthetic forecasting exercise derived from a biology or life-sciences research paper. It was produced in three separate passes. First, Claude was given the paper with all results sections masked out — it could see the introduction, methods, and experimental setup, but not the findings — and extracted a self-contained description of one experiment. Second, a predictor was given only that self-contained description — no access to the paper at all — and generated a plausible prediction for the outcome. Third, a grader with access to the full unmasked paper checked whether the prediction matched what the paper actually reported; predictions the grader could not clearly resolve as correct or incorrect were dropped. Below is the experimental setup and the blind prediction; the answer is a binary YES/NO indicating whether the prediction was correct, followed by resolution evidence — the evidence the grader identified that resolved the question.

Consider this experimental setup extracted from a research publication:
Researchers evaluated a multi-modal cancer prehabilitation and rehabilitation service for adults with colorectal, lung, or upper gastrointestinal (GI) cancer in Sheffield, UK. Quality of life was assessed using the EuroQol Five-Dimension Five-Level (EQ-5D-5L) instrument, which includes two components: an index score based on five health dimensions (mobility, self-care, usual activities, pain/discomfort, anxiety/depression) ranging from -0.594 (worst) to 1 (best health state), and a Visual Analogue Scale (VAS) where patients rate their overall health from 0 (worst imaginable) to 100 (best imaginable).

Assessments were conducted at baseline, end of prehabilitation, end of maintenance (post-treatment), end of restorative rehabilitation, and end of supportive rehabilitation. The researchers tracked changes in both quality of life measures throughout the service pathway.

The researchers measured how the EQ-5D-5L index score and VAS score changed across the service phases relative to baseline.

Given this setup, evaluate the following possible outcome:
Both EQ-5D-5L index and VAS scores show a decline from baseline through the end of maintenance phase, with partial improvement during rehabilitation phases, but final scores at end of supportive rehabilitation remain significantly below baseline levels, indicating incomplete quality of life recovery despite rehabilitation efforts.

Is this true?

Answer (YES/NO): NO